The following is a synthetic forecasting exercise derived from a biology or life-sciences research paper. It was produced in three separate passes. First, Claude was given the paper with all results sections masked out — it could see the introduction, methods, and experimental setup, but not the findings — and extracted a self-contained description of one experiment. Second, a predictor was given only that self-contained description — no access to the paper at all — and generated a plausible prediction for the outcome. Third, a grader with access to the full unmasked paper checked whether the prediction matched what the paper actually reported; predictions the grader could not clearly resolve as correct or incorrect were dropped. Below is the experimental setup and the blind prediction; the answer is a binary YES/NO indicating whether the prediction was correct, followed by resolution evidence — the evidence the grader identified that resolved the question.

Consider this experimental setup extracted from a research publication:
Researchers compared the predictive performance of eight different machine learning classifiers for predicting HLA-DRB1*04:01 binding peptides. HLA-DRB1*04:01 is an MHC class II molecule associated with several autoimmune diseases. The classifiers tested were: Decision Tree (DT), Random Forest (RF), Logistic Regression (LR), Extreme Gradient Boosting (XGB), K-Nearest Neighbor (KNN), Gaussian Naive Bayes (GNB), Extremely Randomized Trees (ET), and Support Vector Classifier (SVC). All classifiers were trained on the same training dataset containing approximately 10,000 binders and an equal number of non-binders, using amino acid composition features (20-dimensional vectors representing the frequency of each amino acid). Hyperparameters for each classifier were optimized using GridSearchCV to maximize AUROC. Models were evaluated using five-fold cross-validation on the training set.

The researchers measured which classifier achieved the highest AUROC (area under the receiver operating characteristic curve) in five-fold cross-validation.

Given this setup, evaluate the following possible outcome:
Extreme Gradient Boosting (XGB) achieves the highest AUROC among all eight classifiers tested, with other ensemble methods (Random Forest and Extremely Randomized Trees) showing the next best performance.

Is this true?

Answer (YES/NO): NO